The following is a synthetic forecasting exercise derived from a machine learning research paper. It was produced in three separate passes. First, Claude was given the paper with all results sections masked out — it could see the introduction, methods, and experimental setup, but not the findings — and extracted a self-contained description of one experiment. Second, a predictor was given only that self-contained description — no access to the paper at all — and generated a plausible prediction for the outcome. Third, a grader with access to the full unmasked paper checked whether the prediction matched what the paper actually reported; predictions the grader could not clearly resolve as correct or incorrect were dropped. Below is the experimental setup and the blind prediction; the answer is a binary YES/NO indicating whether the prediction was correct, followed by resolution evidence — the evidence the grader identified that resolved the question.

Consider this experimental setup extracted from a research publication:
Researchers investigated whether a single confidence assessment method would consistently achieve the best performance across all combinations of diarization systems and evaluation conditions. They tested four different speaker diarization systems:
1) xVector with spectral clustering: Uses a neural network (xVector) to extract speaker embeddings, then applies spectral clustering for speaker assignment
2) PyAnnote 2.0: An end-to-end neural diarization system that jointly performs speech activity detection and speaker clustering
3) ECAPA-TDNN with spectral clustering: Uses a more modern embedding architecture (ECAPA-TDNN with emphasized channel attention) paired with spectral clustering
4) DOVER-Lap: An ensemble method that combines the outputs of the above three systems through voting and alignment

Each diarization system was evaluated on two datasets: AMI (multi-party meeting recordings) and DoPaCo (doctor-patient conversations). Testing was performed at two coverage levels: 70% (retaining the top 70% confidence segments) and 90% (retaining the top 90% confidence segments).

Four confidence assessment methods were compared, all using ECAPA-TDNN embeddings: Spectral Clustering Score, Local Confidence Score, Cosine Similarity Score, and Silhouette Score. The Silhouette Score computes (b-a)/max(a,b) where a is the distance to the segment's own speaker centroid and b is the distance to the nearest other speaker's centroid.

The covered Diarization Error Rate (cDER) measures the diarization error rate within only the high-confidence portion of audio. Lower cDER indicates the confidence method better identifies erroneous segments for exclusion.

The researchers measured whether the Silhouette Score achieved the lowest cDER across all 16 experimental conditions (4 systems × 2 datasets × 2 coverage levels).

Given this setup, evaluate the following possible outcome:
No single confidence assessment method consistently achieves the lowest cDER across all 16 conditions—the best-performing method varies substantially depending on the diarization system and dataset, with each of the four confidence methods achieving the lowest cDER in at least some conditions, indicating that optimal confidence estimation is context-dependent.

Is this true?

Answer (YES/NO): NO